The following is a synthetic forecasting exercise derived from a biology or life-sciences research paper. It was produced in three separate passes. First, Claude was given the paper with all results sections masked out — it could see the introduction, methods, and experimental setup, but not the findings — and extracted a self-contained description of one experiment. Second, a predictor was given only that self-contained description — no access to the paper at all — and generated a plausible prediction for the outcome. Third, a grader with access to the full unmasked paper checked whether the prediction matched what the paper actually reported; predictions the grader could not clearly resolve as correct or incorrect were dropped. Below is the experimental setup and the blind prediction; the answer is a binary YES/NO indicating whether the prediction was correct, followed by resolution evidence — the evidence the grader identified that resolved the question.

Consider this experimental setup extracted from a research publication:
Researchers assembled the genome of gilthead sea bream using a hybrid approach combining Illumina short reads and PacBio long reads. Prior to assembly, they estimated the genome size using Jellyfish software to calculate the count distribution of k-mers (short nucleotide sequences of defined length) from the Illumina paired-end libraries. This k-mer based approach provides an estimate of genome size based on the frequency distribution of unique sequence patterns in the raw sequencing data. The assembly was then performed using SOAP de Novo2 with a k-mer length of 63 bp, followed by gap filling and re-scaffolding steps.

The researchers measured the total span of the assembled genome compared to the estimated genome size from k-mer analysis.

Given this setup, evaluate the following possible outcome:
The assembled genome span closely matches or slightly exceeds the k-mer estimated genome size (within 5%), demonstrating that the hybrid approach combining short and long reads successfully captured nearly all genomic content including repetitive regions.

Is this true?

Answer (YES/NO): NO